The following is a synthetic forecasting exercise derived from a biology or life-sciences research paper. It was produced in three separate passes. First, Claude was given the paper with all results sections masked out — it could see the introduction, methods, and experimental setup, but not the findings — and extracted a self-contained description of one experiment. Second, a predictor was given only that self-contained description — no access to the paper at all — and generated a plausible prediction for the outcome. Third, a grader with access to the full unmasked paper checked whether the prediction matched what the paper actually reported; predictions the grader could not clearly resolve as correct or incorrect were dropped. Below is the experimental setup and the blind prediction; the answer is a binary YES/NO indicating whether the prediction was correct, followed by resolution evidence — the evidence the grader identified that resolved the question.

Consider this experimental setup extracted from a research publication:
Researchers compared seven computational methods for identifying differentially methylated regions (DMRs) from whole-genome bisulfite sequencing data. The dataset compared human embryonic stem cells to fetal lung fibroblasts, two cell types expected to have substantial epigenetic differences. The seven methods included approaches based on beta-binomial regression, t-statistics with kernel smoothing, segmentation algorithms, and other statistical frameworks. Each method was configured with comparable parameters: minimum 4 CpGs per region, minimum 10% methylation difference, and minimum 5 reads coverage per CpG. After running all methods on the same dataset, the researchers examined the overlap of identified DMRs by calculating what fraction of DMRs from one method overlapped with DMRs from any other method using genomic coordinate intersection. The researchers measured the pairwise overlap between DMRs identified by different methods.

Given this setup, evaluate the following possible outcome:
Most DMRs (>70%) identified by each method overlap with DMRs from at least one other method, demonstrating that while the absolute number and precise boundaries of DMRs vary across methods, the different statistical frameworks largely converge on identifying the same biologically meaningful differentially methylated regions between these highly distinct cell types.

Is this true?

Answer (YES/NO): NO